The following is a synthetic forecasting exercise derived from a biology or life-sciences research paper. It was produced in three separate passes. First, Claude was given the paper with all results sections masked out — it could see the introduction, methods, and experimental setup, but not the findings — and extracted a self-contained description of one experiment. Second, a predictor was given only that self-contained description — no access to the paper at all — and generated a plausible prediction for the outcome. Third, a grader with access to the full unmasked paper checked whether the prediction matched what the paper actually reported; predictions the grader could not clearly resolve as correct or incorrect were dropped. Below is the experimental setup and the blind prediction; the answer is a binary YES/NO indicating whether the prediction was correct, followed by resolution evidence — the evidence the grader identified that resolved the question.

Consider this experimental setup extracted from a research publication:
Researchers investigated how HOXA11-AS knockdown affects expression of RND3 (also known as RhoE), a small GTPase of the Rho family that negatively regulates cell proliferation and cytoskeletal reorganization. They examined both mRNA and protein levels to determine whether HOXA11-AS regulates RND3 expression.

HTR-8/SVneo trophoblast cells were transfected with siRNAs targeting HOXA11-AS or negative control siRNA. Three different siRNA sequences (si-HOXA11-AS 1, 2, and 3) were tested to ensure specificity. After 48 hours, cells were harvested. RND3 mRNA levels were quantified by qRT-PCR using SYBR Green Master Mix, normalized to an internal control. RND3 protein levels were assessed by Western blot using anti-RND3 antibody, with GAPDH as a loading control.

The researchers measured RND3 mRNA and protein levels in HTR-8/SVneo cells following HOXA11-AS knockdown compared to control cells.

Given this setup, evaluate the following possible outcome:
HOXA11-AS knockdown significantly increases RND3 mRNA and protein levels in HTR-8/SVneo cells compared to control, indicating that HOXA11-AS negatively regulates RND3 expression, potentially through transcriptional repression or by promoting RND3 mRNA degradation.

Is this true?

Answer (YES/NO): YES